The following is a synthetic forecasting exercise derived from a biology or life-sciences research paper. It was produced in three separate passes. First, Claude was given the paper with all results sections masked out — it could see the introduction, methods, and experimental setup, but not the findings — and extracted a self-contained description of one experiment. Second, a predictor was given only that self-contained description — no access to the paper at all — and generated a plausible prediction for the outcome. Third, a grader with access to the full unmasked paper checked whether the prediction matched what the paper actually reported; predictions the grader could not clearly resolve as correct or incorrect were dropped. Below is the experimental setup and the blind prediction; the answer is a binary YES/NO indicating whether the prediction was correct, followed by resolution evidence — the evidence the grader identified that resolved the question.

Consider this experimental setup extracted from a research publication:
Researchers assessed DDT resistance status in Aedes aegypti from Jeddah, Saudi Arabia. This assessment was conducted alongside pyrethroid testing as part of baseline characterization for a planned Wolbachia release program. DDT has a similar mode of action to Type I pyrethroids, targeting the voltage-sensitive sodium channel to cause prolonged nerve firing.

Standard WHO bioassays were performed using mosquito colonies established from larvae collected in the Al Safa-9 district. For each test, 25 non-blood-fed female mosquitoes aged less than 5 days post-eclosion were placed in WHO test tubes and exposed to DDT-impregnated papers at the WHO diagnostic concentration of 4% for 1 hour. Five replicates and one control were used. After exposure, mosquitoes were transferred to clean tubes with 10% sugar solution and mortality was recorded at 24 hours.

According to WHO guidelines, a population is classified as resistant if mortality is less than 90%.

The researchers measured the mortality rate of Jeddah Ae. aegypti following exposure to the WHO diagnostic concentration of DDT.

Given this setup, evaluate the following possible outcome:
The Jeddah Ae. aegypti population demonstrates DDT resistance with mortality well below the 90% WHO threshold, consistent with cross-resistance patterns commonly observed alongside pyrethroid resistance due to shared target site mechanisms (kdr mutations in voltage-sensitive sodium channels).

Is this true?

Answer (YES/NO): YES